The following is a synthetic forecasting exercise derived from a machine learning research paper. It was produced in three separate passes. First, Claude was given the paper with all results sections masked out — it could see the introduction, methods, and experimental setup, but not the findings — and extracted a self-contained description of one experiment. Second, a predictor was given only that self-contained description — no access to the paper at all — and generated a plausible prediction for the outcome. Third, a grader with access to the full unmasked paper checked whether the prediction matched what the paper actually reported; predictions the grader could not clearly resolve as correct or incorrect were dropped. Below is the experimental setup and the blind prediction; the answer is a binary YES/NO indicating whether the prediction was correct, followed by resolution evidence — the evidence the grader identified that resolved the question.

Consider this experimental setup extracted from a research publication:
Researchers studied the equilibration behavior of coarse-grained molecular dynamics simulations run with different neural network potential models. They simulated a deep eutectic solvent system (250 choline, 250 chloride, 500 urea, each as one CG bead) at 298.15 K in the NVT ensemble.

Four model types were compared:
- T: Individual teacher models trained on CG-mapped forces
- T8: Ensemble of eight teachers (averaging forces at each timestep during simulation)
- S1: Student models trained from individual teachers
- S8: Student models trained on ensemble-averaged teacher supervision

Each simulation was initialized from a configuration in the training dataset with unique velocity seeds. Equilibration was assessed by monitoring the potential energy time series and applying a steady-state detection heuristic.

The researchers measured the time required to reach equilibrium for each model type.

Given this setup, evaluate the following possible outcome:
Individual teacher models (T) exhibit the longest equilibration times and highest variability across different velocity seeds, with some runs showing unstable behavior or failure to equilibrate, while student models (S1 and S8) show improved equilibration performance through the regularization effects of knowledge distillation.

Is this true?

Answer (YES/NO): NO